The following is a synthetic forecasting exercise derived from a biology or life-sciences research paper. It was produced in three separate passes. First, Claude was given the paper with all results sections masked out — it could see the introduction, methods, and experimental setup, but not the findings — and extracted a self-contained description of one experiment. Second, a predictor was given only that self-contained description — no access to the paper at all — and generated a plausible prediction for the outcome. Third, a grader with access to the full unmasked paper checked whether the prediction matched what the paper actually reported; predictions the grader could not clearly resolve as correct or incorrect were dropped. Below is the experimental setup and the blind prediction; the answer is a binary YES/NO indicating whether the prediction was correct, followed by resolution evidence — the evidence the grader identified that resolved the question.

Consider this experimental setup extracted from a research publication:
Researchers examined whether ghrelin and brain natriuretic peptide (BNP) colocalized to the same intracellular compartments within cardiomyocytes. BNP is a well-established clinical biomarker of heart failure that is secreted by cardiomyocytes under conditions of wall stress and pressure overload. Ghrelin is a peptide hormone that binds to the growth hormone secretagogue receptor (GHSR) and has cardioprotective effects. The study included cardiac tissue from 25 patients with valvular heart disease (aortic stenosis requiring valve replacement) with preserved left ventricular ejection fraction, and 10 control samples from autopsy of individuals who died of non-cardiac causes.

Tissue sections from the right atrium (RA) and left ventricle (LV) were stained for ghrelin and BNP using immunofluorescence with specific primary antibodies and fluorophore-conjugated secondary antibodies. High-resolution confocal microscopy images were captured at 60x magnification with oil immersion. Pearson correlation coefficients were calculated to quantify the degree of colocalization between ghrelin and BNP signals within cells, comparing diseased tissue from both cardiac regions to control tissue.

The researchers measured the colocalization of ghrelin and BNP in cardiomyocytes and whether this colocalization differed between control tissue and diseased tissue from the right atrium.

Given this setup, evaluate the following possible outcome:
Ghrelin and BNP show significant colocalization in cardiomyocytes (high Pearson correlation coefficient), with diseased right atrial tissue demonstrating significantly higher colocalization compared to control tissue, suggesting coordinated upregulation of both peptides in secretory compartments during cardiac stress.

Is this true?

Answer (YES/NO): NO